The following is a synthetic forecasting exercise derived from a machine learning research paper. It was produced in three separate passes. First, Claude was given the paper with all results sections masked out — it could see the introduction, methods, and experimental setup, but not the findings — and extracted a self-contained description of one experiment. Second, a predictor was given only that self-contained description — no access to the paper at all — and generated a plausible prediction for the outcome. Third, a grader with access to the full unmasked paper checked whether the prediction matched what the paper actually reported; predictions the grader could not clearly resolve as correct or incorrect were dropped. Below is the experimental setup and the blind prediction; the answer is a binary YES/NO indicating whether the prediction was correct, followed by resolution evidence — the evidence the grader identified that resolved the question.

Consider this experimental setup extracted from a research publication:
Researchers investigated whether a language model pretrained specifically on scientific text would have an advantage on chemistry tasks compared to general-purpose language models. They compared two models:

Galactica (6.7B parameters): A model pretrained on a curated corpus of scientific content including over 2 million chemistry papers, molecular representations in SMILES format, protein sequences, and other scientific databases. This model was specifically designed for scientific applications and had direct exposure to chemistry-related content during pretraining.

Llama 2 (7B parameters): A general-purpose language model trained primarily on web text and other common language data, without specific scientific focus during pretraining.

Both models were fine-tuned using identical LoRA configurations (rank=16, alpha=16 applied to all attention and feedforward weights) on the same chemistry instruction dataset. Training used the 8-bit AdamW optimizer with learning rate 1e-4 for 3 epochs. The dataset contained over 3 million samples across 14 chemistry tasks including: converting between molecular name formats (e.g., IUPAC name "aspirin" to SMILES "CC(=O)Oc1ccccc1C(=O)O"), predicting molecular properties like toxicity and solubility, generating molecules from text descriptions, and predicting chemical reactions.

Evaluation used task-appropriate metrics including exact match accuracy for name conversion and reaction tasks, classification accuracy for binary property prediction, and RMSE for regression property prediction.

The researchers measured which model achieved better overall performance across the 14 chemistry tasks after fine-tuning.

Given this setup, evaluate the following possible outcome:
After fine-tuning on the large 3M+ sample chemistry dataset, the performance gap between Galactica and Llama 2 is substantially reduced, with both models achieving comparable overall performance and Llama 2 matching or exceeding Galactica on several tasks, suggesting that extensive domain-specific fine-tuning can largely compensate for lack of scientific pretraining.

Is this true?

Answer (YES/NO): NO